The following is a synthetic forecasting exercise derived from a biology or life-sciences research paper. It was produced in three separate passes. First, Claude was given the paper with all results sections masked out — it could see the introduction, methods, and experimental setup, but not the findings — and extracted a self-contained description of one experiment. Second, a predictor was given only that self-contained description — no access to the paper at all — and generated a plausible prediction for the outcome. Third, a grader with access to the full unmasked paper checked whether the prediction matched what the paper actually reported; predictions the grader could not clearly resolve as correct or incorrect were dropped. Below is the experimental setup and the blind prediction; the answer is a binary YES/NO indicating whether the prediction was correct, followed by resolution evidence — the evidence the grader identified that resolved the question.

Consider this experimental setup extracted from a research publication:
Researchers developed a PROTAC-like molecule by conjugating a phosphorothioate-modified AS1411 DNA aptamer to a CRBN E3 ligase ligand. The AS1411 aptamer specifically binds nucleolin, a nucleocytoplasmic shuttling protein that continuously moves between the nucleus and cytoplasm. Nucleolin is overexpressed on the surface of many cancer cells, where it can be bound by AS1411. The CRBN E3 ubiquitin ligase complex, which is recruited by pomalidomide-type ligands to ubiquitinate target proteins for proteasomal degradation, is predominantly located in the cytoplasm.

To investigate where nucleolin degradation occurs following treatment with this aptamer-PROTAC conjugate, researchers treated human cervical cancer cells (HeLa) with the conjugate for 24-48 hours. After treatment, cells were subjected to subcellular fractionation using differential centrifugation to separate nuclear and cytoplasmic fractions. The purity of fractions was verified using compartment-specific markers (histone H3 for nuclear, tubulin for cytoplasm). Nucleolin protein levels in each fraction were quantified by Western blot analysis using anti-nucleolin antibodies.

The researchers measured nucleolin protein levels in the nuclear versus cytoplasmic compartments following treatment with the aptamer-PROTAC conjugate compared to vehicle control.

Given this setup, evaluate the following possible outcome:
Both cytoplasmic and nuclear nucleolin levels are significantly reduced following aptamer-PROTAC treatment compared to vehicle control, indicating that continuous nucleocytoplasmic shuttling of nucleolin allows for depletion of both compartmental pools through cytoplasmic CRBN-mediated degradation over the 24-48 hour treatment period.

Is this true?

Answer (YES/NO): NO